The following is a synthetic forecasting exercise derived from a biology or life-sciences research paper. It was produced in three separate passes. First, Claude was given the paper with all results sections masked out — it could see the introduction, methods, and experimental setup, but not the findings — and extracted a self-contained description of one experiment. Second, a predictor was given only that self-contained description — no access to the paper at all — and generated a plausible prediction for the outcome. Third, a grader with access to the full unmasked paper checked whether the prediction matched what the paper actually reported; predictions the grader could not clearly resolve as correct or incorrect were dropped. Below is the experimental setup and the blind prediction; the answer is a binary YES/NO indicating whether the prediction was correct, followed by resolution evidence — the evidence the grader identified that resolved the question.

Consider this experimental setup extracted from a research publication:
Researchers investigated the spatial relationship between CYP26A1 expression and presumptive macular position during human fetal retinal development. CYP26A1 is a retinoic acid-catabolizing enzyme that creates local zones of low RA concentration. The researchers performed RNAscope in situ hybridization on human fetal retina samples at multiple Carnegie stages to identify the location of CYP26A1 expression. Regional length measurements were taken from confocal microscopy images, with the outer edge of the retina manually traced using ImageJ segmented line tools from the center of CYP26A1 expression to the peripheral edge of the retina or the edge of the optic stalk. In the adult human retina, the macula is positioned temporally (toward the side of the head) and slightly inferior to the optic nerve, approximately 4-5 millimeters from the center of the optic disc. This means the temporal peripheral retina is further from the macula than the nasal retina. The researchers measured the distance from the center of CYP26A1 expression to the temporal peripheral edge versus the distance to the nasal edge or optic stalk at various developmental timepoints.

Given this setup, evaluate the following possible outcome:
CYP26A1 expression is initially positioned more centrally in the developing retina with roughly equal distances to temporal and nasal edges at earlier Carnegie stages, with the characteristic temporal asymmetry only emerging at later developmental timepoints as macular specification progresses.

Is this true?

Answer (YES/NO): NO